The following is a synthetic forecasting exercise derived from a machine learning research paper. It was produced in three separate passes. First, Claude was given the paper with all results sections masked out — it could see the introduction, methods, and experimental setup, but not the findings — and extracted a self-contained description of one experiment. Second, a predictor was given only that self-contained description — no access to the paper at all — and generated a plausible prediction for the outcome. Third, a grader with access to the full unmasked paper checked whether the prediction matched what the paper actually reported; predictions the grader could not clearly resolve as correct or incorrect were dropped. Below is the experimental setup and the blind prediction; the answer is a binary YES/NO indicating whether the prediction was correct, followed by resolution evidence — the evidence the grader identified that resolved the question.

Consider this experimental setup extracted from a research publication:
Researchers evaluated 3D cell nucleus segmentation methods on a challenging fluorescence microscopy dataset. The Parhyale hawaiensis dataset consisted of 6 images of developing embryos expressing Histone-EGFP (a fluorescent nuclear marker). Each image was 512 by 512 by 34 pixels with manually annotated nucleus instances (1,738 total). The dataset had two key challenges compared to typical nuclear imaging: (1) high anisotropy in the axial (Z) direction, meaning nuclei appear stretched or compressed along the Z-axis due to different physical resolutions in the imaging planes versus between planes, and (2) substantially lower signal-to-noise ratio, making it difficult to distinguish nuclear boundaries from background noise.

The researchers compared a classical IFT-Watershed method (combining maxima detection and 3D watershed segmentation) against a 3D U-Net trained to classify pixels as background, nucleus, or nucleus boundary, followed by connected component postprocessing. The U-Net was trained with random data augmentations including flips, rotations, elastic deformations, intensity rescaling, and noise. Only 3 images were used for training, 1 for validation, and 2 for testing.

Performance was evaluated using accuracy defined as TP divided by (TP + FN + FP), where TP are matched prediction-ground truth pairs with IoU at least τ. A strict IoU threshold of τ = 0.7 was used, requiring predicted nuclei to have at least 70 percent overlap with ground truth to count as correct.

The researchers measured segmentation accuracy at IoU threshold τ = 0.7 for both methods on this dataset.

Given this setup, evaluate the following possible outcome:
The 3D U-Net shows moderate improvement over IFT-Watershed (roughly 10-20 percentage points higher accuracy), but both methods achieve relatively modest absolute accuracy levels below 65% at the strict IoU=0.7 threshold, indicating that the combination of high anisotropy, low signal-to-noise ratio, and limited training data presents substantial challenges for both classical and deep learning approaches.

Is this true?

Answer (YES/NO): NO